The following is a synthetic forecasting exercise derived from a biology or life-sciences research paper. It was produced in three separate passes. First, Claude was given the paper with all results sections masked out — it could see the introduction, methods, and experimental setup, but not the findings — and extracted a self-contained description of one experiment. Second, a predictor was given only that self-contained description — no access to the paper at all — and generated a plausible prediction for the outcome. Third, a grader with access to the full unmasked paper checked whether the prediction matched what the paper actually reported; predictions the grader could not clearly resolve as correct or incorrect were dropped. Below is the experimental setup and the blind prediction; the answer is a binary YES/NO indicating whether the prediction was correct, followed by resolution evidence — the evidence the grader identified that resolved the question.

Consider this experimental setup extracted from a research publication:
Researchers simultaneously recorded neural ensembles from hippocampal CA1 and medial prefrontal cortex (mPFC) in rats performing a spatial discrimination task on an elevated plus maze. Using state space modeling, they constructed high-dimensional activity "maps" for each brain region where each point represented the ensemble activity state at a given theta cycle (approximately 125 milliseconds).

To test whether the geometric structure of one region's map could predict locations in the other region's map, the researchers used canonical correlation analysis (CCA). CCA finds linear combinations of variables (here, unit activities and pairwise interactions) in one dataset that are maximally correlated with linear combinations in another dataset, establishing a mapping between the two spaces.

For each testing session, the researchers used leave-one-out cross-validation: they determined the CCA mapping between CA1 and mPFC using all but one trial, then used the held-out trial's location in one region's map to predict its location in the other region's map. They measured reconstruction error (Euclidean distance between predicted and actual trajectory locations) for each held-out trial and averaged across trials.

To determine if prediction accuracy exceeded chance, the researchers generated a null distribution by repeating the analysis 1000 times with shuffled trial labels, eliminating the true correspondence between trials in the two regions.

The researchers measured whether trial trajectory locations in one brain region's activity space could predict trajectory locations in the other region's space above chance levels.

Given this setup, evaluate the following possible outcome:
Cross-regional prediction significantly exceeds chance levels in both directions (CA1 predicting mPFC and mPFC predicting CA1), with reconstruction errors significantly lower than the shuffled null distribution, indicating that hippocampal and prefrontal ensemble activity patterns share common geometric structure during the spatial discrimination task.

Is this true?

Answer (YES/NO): NO